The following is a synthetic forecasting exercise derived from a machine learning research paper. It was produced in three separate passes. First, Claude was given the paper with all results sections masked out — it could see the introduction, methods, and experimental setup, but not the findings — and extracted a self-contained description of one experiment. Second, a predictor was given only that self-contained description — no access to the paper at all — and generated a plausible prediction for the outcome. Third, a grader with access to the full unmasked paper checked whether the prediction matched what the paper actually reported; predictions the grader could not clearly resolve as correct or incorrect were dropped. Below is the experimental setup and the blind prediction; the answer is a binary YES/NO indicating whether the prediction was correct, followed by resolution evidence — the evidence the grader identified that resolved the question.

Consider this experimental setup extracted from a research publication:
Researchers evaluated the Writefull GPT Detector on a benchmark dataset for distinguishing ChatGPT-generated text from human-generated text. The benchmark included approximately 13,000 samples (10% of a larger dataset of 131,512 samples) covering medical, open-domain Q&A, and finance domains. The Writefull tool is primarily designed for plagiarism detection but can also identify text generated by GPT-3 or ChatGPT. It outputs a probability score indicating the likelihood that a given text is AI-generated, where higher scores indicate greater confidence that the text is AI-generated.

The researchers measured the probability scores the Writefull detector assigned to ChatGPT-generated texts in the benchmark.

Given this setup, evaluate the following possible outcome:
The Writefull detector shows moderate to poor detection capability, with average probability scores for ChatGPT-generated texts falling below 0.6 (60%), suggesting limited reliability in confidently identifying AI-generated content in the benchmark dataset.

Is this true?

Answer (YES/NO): YES